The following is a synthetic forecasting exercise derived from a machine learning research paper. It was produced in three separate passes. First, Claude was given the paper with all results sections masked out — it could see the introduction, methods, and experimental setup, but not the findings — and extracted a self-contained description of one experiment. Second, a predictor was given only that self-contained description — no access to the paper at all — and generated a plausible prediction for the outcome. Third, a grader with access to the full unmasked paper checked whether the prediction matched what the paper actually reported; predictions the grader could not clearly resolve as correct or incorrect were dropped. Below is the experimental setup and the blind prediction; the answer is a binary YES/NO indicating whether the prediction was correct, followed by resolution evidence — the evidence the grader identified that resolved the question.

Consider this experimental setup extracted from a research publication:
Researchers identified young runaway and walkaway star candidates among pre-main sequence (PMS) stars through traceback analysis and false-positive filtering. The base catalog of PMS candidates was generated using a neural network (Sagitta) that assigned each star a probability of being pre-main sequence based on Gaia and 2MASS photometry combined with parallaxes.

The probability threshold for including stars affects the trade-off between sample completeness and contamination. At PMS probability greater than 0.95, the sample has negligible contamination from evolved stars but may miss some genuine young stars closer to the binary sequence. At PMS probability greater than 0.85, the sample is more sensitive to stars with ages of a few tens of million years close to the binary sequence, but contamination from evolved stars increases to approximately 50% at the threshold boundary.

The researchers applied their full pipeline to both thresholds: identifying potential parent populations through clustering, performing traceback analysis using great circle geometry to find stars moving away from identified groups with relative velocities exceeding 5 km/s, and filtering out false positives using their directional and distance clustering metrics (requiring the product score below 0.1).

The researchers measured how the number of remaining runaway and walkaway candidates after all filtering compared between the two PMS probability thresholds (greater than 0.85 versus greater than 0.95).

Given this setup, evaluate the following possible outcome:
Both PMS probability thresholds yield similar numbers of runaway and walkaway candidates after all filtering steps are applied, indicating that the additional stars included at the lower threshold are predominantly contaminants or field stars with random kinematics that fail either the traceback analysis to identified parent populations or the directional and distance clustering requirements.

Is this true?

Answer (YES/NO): NO